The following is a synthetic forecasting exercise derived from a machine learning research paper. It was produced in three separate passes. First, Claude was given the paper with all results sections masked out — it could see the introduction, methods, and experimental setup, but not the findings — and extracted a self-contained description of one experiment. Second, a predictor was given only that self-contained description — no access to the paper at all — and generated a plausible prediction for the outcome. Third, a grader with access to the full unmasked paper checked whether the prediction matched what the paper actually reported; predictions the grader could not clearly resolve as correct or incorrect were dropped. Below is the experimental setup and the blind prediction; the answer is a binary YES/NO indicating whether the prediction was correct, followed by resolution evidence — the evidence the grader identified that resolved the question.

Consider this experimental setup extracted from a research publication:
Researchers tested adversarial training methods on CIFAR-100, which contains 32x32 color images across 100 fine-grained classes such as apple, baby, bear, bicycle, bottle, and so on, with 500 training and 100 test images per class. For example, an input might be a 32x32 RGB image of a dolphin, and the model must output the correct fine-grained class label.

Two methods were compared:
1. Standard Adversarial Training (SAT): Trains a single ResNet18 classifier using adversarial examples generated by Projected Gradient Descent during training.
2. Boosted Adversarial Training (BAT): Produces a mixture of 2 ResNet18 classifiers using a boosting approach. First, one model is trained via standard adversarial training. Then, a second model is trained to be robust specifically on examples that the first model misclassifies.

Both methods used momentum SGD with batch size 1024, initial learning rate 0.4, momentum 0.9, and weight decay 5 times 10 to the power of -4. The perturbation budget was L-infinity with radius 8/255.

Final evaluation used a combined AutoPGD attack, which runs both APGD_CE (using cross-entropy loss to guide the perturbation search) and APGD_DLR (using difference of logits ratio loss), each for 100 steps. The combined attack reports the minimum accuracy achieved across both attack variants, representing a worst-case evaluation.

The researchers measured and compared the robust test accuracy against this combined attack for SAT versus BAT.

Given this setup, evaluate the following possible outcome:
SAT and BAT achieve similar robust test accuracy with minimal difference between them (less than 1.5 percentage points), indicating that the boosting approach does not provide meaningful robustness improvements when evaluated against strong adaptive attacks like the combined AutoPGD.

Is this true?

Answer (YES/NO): YES